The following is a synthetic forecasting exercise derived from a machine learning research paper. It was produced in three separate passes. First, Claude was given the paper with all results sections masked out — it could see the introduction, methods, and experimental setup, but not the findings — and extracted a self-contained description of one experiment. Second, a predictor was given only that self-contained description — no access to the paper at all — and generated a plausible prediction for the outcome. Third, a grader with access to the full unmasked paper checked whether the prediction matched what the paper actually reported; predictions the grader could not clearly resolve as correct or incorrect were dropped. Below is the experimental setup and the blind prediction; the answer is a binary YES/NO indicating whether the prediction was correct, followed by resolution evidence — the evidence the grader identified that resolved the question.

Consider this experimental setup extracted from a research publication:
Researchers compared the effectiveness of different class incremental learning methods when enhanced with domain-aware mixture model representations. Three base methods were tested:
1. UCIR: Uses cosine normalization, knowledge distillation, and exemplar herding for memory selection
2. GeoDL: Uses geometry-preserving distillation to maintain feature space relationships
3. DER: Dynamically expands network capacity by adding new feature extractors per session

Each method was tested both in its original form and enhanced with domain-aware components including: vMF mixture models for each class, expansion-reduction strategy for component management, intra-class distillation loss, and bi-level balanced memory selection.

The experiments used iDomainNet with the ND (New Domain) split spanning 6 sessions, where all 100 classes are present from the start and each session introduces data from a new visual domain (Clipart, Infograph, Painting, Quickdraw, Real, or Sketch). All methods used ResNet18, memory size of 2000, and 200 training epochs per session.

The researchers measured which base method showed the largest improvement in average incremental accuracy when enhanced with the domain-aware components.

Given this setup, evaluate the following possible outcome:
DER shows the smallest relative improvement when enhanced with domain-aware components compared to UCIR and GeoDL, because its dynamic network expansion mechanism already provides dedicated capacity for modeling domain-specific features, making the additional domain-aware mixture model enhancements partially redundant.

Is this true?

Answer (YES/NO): NO